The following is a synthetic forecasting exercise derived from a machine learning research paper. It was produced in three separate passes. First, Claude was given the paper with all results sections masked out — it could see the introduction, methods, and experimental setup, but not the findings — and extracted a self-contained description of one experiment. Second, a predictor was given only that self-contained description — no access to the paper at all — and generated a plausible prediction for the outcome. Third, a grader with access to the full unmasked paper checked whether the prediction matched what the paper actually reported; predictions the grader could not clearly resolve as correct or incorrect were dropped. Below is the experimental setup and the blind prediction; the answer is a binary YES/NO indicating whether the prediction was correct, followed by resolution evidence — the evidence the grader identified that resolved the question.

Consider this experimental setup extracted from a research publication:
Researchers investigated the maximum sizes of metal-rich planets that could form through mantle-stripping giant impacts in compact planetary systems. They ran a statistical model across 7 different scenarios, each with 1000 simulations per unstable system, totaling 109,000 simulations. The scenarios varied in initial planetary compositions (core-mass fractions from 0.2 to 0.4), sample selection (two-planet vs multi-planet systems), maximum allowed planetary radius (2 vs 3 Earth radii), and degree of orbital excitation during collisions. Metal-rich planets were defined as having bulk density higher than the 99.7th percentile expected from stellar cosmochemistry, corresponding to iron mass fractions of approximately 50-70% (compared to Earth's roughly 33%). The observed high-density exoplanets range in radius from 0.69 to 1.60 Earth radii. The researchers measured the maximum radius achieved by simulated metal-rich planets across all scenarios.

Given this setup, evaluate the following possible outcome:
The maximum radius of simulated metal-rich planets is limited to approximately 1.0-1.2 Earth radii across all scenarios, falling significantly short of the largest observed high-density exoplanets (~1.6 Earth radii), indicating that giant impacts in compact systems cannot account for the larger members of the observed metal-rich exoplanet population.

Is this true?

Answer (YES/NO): NO